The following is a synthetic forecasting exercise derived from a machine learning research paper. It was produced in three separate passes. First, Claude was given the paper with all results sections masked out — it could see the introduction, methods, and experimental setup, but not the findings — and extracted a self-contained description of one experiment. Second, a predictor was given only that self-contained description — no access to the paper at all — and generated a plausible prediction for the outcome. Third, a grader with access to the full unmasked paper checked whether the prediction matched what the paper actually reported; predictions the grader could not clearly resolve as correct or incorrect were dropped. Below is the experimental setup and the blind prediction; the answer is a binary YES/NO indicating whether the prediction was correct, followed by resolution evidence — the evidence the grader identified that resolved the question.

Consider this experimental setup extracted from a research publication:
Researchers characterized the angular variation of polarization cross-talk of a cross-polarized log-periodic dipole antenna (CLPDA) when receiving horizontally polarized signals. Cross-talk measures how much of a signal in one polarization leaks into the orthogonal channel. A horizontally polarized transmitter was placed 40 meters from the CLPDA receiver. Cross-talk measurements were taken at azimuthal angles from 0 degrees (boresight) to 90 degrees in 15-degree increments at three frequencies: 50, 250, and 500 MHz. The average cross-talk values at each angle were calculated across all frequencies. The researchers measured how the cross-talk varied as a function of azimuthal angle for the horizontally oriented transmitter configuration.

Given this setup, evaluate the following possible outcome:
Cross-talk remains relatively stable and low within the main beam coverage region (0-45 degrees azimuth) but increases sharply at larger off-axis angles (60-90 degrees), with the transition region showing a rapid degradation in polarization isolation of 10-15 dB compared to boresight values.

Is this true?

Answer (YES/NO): NO